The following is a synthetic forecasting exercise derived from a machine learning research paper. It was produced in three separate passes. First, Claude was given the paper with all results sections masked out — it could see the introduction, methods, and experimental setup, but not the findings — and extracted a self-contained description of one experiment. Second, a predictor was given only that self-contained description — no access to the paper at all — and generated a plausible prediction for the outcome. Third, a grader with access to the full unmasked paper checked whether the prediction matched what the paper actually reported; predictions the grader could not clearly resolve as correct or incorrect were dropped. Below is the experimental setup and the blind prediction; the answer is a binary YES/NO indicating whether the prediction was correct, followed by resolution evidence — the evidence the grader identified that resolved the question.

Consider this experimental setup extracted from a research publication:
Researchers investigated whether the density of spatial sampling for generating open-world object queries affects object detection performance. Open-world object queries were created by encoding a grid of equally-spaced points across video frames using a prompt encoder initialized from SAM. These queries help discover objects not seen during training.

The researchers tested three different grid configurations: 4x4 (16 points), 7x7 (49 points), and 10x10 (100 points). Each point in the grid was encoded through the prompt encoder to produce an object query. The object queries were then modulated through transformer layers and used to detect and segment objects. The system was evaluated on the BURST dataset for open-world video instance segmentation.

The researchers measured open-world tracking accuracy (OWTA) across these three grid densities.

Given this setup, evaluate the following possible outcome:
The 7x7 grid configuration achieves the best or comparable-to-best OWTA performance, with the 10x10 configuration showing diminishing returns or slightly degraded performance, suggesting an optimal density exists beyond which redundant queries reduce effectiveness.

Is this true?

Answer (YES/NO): NO